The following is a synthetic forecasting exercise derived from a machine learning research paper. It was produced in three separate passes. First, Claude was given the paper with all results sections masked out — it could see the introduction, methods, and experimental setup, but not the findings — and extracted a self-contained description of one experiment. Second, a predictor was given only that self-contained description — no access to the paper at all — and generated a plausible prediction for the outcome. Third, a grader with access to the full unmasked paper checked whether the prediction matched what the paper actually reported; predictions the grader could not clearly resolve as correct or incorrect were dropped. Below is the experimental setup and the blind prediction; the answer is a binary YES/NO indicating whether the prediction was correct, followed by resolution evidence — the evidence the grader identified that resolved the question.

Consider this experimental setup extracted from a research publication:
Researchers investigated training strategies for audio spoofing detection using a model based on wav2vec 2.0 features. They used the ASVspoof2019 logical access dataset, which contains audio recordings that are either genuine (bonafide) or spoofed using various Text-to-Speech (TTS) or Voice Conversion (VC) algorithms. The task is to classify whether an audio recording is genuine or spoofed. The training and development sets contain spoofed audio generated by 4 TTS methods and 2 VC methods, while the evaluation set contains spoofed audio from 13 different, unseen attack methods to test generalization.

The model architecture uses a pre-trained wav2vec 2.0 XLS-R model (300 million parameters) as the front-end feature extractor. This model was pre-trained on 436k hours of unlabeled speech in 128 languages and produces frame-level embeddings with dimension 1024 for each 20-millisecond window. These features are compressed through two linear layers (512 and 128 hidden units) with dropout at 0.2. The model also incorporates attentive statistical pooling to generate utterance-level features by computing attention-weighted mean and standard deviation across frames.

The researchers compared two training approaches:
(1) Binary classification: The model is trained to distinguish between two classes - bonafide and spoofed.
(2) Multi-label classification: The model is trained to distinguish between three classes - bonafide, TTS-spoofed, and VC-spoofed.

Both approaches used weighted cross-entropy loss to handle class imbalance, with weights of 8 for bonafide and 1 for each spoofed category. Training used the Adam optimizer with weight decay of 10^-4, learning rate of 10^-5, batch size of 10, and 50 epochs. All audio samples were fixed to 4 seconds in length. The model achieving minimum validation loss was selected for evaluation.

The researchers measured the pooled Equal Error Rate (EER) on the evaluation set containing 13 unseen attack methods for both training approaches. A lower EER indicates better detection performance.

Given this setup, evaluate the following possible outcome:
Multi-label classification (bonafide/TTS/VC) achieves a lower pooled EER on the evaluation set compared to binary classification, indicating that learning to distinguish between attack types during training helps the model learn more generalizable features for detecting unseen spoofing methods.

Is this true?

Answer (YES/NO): YES